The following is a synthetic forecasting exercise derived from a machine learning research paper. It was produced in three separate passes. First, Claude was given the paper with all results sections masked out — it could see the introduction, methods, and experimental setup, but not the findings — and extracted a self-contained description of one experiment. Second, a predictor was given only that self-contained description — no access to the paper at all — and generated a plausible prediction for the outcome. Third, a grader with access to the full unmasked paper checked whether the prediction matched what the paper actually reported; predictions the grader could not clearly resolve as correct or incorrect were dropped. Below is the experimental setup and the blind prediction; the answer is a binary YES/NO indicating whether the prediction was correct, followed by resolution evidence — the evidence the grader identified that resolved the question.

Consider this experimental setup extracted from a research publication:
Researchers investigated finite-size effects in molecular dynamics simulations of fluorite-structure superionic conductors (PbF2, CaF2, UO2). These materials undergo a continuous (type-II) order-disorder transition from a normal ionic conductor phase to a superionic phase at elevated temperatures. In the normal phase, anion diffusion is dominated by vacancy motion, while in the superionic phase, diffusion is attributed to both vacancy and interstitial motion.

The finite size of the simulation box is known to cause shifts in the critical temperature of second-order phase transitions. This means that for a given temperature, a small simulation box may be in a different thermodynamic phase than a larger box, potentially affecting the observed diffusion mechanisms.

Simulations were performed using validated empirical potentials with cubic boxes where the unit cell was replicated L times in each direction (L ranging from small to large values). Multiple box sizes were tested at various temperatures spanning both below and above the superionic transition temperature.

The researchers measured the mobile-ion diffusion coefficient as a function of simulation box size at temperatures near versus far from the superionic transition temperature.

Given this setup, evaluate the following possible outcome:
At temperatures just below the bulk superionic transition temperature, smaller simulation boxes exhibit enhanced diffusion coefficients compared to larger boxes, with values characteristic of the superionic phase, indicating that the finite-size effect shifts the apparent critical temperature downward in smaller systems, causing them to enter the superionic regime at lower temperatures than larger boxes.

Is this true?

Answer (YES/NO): NO